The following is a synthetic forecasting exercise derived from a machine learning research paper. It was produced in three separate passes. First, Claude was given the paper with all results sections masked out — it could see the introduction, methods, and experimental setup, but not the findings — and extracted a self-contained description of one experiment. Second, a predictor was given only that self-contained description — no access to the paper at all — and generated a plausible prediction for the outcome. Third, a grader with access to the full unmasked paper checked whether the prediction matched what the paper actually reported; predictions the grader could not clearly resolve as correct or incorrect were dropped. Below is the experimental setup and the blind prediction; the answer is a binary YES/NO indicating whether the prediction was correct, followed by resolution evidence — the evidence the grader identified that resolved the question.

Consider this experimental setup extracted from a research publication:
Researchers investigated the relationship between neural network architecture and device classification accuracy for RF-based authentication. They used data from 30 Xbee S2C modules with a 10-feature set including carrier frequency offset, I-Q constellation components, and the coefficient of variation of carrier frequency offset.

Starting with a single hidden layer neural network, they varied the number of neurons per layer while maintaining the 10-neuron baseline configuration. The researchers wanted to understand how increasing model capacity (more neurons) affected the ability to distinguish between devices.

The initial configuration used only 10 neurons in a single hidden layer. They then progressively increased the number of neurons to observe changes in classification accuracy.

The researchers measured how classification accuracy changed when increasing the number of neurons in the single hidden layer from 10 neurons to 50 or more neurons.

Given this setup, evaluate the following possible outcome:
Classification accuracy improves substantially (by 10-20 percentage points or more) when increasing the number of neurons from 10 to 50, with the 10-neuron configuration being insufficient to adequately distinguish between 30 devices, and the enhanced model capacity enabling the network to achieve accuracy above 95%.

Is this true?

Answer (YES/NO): NO